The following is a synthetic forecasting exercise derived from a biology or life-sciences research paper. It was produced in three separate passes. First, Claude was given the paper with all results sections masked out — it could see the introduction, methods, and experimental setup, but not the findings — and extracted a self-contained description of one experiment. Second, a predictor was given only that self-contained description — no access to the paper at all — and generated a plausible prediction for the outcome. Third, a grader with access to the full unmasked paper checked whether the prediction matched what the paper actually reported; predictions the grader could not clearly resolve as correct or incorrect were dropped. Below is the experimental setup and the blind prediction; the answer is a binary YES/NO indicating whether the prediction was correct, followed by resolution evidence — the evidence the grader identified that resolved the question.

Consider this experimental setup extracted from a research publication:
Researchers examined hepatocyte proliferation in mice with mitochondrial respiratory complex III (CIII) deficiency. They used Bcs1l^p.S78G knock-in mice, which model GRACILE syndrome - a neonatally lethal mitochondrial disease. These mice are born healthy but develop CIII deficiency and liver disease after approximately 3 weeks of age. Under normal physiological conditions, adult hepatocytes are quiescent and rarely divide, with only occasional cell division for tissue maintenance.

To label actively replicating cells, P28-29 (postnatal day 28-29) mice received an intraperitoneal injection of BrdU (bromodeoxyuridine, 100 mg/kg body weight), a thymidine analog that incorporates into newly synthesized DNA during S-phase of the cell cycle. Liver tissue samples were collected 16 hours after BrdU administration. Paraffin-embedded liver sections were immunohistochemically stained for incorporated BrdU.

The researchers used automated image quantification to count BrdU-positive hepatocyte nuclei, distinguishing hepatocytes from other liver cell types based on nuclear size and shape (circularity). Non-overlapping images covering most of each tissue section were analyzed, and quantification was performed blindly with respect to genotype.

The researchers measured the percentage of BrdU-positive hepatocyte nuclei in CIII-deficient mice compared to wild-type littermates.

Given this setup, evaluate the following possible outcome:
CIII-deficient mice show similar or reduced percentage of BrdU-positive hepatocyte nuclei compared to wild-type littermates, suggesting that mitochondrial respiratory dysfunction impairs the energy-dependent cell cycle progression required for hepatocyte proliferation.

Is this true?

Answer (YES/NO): NO